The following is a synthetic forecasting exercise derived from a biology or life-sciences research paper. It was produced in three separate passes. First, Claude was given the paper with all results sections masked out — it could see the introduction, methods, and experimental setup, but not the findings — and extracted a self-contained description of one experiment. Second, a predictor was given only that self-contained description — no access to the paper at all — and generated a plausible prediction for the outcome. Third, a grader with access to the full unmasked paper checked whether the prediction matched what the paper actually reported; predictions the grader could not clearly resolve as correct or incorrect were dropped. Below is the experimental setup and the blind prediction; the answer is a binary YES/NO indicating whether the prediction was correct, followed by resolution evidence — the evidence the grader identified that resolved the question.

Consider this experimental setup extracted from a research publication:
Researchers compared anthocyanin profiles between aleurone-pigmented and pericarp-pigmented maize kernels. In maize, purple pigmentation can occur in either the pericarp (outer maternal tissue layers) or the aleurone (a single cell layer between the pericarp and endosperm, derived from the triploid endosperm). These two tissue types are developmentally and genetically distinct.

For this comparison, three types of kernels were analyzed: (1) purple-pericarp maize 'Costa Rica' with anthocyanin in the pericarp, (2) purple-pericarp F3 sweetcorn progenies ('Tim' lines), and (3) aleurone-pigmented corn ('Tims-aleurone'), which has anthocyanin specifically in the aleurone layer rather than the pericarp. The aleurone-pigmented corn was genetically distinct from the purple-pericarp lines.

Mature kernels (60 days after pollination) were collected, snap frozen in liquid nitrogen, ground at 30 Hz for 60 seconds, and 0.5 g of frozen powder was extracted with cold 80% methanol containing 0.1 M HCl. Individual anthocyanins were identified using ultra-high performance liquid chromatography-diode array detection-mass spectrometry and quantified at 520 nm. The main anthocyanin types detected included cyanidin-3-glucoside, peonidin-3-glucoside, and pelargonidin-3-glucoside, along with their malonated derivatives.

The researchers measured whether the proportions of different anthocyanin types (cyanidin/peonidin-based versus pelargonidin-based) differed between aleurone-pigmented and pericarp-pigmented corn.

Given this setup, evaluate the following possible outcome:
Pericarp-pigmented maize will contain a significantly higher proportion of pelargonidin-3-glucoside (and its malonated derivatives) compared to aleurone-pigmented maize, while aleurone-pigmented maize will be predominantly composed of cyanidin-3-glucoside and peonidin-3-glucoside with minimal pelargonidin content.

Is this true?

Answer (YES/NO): NO